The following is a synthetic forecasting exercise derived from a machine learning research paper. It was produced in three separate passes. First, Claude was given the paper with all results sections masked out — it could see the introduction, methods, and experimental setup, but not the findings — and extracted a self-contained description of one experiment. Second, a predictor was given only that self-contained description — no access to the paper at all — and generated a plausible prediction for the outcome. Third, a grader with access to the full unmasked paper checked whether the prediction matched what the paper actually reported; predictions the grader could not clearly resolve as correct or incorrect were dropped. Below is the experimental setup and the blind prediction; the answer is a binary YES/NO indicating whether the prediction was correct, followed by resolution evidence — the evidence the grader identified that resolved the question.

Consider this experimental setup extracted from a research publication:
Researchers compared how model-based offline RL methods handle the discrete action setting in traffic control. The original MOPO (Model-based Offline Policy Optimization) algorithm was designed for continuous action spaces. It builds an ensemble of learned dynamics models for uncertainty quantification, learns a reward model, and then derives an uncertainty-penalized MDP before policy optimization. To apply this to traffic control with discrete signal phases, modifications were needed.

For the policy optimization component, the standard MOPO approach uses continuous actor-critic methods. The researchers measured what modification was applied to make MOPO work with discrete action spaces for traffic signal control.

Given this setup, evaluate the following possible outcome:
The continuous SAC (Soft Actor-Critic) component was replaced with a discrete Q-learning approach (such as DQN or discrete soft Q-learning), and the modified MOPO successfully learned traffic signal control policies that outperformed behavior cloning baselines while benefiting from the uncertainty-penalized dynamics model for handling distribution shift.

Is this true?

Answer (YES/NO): NO